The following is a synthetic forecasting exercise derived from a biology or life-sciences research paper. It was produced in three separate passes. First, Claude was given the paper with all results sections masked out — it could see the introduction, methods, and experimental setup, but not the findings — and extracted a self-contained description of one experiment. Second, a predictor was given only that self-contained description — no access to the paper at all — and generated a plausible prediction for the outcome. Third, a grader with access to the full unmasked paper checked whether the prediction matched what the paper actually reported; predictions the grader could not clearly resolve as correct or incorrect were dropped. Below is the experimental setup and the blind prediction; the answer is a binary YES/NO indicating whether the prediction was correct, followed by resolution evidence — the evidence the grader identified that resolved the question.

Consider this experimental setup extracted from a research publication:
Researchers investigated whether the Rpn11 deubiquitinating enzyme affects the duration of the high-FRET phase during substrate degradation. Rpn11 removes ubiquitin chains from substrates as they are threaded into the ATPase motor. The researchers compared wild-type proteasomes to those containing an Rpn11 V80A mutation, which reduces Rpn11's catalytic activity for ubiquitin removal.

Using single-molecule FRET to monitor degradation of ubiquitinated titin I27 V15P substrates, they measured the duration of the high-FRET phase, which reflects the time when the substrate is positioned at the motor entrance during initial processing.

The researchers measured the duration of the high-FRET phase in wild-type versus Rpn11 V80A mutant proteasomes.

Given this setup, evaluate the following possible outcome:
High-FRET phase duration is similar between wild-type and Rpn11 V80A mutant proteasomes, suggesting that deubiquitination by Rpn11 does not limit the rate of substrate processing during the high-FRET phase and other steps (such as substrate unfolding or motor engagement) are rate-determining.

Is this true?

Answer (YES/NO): NO